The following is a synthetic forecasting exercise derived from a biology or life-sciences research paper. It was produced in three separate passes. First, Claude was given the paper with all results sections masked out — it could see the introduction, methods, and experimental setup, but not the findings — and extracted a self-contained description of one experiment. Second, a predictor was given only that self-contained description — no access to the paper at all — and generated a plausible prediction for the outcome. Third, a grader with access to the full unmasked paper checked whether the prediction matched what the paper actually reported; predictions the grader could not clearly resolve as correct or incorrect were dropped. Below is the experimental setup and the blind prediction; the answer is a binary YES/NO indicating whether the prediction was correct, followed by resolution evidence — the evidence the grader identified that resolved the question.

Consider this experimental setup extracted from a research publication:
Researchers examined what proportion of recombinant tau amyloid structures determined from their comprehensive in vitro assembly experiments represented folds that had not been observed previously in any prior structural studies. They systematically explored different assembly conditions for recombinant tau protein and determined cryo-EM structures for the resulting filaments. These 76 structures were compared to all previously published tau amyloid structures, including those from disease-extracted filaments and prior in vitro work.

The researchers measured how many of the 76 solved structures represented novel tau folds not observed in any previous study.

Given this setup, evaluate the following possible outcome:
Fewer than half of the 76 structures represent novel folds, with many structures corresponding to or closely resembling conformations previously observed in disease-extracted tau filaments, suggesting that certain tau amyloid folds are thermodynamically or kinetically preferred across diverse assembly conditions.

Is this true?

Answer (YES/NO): YES